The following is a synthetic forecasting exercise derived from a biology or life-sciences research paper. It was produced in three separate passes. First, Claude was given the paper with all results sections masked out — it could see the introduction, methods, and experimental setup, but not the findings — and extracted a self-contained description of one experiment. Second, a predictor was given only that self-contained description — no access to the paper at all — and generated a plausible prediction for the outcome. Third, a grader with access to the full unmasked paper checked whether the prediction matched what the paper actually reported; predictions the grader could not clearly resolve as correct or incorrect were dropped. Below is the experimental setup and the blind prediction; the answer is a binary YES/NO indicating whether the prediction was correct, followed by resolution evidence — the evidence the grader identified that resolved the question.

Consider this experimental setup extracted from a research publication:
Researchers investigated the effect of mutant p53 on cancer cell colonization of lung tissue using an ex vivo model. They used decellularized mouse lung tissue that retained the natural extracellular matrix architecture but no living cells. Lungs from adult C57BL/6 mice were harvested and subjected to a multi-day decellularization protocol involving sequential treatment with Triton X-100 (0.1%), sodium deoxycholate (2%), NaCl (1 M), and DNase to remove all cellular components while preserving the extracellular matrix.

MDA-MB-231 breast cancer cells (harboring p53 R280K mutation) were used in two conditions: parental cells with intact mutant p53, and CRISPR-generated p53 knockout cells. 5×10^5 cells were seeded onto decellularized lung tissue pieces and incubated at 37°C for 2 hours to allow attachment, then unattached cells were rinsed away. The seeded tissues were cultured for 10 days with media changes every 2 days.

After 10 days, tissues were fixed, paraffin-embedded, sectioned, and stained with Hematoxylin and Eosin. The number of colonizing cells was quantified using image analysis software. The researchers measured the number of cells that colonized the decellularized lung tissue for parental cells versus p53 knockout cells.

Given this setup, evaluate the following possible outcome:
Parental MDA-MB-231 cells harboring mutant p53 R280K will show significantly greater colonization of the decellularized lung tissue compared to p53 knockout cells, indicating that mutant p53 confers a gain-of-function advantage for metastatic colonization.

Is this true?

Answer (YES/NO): YES